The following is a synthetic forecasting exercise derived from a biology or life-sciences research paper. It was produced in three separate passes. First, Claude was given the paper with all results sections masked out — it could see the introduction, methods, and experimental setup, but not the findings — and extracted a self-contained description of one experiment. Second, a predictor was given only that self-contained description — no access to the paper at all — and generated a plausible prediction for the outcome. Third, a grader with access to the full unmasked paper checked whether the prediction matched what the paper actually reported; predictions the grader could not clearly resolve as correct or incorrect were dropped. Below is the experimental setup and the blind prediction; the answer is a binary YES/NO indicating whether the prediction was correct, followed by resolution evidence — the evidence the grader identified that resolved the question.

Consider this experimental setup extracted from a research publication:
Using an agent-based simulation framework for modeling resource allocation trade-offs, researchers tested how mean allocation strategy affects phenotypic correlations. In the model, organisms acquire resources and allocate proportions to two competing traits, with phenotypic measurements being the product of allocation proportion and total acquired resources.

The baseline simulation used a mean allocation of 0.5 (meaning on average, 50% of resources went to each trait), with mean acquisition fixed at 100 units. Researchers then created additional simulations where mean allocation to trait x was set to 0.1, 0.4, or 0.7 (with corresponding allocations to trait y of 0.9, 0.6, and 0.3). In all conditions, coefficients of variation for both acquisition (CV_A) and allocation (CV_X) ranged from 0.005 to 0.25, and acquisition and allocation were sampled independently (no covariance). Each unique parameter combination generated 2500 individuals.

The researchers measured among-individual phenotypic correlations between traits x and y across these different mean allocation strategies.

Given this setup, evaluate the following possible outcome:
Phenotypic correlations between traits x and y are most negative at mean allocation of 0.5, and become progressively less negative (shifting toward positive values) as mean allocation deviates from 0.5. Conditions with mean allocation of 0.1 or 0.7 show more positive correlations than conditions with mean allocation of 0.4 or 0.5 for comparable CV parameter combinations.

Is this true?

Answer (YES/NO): NO